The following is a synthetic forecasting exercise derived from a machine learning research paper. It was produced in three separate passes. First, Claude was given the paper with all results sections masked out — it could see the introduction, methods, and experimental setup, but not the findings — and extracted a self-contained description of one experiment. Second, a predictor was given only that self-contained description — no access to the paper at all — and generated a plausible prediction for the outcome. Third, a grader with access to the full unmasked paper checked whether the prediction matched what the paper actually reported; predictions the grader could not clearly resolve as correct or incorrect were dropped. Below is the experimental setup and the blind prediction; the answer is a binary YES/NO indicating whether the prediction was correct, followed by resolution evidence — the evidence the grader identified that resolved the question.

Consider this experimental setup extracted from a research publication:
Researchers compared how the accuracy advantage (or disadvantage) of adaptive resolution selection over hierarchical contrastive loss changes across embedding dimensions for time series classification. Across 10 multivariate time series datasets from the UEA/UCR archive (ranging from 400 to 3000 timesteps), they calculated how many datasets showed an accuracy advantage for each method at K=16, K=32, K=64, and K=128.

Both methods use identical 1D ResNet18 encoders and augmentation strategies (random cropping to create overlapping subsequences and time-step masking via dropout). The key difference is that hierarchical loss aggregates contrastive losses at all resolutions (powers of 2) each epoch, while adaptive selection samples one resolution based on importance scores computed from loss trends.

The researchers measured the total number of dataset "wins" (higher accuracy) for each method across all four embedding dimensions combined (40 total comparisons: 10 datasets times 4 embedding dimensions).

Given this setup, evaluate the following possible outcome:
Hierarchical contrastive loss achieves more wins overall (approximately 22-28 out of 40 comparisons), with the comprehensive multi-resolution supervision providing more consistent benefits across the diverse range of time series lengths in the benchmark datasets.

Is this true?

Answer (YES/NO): NO